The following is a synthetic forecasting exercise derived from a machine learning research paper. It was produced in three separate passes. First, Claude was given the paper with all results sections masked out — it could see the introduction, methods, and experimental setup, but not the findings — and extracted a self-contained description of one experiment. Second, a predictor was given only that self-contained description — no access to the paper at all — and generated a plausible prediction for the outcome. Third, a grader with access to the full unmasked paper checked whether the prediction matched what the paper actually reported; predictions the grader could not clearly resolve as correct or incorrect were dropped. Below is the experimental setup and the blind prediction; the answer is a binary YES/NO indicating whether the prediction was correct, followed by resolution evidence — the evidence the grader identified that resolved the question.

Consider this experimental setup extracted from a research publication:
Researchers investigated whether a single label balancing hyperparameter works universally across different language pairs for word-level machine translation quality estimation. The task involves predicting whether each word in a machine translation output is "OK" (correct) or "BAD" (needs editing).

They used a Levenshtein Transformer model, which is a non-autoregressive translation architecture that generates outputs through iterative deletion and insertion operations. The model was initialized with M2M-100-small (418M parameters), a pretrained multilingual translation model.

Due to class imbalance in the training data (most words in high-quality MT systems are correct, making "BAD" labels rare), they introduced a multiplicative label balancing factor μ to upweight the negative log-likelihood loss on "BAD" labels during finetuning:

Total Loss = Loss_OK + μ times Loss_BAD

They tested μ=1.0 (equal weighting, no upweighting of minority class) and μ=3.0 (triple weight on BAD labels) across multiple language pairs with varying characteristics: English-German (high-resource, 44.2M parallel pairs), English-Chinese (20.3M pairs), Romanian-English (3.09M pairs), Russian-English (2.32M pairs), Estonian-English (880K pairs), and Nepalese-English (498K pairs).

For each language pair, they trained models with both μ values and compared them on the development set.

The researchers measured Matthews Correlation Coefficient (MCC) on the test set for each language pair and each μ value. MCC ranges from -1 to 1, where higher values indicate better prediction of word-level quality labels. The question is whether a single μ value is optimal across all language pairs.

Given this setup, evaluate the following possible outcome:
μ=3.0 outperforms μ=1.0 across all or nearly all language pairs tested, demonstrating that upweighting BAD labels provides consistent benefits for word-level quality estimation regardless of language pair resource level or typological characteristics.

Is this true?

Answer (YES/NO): NO